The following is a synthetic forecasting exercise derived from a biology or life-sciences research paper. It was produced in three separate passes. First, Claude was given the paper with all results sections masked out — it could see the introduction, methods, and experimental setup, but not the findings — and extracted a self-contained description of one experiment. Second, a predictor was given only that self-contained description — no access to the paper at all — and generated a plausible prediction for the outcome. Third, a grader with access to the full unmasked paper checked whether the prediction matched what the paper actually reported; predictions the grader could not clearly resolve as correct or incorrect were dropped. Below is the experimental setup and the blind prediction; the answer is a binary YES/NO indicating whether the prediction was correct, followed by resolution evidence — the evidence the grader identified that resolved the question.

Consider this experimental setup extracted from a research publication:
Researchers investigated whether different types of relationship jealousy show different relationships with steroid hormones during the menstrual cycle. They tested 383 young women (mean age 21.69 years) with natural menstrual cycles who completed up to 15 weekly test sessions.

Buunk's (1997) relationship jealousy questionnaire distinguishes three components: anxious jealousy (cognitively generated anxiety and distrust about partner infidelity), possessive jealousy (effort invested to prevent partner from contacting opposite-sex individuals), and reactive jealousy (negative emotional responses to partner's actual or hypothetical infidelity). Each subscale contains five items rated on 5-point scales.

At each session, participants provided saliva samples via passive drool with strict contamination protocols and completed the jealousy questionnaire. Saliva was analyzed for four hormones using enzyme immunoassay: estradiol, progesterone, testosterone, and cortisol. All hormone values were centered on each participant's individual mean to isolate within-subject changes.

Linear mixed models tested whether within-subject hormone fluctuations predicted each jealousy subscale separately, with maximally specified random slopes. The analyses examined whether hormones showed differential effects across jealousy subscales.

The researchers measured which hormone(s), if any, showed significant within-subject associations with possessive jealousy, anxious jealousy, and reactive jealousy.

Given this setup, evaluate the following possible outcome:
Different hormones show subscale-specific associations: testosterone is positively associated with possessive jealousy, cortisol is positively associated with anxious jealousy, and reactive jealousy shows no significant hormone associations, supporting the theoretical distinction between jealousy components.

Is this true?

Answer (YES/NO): NO